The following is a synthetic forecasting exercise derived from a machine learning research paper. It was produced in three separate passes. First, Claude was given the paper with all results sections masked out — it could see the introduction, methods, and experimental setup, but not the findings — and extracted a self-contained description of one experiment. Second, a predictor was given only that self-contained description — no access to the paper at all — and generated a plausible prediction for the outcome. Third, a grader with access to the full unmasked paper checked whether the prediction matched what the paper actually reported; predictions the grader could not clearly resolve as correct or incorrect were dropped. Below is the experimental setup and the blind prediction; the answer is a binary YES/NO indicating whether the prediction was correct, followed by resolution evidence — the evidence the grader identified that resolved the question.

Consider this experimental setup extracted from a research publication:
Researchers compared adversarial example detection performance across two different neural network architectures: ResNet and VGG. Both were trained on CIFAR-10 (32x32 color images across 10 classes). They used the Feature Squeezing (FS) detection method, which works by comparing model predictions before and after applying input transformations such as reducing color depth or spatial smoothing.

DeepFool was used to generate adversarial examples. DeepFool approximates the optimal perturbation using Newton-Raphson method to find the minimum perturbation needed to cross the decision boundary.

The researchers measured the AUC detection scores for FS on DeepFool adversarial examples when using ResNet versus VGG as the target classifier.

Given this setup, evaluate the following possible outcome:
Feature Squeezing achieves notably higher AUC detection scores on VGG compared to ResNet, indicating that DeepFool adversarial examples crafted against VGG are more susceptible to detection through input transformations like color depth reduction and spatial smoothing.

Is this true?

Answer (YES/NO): YES